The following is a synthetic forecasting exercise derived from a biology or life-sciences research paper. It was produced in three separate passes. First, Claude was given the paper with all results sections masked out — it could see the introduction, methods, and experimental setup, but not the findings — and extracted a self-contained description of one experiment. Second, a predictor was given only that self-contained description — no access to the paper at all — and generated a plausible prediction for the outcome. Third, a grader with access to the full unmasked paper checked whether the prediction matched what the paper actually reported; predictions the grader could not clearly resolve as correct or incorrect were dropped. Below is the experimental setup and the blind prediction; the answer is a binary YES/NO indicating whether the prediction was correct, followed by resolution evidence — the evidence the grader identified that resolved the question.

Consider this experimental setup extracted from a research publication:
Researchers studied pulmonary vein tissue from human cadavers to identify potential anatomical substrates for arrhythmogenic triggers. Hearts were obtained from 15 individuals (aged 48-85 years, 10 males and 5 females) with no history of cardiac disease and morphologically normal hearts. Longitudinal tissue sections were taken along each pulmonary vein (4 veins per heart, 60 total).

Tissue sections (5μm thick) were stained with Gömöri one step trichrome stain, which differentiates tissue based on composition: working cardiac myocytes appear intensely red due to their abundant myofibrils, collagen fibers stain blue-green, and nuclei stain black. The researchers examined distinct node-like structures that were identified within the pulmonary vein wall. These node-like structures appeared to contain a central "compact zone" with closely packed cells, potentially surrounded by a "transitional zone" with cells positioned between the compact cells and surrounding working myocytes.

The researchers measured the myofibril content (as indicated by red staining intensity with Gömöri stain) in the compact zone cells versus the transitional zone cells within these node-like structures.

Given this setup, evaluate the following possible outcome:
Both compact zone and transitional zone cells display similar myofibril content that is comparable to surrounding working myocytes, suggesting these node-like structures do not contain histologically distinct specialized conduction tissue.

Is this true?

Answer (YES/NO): NO